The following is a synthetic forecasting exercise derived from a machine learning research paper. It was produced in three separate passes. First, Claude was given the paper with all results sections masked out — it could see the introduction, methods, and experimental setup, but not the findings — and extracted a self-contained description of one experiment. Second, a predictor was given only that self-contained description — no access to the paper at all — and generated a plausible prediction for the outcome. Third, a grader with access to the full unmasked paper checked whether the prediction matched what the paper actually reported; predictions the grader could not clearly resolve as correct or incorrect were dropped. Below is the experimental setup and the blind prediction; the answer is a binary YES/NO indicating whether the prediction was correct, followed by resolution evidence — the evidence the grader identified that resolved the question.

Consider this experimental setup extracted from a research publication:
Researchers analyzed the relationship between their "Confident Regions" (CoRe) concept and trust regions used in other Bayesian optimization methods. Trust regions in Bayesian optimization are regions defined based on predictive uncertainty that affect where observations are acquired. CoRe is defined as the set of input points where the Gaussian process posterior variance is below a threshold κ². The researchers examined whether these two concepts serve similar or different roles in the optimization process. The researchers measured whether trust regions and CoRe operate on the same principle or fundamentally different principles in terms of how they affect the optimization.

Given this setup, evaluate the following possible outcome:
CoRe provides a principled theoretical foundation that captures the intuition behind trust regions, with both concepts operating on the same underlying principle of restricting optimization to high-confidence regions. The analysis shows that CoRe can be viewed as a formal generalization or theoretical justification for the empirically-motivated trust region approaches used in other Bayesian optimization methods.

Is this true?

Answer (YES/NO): NO